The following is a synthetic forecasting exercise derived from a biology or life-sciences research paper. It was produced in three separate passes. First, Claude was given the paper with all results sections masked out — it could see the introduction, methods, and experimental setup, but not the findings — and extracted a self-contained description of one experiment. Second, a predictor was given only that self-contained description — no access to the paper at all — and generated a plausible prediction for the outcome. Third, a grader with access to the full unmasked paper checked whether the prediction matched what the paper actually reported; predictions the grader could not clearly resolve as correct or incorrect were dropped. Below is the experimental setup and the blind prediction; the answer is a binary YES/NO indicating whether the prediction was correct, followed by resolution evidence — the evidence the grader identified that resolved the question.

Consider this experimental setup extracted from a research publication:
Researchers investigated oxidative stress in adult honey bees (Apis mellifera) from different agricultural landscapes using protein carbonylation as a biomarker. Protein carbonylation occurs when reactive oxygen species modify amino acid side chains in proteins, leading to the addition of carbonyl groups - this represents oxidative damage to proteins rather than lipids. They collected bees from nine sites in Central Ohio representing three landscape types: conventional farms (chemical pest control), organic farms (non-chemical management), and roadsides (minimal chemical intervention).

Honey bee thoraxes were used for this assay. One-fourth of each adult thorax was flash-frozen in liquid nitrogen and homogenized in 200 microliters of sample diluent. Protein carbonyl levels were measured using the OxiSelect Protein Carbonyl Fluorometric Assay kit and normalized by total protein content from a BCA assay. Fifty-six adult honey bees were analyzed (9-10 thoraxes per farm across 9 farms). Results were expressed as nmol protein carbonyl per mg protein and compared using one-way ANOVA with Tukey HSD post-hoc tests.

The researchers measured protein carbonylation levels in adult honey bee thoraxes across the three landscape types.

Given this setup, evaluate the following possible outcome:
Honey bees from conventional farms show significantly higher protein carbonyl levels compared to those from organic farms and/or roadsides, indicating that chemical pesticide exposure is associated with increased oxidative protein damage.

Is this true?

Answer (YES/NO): YES